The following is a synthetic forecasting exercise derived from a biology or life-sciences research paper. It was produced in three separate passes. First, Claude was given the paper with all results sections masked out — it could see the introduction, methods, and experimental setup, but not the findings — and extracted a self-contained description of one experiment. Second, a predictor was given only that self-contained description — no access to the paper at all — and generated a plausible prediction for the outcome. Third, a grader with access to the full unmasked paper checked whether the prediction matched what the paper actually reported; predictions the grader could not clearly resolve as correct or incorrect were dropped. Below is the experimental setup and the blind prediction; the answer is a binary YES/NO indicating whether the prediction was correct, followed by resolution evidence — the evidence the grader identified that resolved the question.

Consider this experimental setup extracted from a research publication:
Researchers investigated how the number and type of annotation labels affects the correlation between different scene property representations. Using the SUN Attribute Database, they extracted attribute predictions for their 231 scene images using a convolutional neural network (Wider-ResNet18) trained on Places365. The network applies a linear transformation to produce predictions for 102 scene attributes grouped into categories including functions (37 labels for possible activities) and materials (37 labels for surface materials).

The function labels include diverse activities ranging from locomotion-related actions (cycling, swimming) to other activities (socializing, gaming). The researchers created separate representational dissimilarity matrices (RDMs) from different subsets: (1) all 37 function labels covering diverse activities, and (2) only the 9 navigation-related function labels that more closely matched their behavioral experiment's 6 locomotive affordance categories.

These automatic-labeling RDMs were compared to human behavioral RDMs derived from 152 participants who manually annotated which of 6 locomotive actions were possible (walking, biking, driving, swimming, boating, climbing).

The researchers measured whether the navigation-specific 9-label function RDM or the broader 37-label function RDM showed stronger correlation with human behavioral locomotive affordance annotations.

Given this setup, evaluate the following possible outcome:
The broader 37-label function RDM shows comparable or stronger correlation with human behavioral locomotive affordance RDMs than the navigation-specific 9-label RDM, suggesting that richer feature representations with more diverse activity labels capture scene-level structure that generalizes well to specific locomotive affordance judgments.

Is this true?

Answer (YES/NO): NO